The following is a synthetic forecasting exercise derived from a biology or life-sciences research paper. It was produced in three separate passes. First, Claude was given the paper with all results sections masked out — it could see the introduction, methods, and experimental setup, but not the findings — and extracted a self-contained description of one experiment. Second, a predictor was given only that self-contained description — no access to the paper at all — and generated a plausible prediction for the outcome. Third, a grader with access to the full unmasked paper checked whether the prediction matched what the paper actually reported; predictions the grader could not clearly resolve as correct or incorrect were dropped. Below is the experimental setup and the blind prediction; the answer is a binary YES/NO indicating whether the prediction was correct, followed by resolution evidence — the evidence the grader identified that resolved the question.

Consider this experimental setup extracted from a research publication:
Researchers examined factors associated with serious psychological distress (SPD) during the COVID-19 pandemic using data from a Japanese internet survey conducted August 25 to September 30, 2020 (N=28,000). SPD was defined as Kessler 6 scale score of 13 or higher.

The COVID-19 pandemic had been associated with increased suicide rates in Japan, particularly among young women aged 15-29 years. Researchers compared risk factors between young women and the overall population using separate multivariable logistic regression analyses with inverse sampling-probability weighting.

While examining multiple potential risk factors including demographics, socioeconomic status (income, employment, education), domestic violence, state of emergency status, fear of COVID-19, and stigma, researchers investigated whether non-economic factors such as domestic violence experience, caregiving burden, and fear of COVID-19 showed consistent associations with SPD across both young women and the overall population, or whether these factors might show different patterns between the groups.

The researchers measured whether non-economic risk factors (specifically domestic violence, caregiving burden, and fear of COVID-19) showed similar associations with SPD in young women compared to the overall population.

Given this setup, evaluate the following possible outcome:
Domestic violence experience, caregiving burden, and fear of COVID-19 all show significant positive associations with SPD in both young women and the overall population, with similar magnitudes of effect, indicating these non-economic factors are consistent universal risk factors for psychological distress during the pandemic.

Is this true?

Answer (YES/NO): NO